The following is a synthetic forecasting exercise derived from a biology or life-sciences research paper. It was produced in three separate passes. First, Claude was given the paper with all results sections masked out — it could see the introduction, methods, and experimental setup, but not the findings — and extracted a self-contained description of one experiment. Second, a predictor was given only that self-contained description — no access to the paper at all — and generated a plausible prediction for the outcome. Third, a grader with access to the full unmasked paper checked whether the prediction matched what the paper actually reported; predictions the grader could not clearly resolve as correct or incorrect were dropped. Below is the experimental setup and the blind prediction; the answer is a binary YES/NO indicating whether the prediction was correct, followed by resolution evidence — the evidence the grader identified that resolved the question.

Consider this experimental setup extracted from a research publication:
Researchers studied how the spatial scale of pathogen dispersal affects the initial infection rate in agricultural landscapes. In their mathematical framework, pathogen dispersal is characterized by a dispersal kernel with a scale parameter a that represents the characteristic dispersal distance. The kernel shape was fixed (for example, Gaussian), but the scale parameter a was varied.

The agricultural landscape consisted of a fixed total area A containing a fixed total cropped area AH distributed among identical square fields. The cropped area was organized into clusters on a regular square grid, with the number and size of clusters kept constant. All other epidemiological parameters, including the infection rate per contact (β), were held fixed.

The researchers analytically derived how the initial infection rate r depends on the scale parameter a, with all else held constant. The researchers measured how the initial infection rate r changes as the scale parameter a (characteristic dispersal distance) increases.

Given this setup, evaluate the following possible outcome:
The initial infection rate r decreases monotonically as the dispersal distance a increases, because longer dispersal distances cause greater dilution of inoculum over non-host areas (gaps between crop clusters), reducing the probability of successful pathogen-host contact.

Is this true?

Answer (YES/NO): YES